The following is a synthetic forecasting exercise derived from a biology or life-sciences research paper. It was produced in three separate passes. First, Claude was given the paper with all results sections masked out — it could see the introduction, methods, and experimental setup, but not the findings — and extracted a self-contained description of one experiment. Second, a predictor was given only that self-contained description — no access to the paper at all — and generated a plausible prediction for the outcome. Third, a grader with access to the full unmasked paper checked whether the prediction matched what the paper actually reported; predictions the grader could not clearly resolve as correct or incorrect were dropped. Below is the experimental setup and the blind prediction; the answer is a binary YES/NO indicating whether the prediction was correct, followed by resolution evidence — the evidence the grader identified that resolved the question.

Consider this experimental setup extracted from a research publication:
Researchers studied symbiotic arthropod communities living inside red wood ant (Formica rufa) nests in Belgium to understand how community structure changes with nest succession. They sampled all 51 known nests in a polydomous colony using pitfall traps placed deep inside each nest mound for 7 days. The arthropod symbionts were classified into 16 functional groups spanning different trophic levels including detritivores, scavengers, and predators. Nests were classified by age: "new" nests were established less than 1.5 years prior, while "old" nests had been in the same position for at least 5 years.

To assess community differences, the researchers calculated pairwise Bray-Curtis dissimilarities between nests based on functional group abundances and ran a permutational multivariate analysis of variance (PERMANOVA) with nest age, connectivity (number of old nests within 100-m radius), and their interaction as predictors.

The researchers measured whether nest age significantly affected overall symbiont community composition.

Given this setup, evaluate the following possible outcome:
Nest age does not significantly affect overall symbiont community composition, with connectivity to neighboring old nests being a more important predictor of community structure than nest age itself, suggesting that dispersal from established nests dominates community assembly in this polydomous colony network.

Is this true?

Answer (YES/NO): NO